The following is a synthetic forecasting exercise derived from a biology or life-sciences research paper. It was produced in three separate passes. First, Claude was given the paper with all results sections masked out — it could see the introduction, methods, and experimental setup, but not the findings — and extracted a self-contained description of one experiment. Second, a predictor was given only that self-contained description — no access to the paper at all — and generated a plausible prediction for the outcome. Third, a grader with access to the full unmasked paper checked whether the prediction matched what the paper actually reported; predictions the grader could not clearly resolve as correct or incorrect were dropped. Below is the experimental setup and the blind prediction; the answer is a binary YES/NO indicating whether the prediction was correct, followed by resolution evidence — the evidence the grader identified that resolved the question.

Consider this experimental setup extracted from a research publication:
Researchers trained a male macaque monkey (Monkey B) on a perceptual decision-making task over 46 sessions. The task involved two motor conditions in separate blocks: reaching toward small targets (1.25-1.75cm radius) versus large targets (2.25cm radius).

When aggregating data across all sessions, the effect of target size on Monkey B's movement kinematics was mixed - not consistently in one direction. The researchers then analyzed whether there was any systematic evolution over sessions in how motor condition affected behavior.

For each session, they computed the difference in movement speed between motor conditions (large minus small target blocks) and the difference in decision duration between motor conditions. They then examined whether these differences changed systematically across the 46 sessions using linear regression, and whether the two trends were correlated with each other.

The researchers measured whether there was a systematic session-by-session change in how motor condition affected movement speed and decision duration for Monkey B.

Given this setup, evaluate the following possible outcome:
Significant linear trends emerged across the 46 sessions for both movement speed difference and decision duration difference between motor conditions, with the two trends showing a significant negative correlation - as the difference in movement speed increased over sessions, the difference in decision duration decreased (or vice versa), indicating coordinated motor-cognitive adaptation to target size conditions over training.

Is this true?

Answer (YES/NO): NO